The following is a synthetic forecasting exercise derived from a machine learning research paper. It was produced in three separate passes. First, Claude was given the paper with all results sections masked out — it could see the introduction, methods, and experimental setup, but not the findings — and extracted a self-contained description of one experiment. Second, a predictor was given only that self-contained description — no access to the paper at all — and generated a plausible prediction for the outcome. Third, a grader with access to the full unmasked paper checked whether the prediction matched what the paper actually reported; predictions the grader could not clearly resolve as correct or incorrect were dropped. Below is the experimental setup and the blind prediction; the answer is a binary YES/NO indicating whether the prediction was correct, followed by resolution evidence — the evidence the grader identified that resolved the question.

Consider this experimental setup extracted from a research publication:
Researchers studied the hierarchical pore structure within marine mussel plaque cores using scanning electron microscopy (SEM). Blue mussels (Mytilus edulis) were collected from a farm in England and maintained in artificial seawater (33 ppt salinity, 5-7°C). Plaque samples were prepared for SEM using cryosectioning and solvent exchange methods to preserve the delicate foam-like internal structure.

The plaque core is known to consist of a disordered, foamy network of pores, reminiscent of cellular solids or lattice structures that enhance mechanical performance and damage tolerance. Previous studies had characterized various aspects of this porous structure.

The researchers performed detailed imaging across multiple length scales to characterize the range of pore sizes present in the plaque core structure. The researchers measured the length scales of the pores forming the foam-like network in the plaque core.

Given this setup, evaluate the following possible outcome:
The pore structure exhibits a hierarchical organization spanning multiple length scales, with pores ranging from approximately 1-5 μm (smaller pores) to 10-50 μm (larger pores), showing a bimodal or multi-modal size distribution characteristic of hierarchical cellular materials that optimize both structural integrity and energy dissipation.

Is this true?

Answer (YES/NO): NO